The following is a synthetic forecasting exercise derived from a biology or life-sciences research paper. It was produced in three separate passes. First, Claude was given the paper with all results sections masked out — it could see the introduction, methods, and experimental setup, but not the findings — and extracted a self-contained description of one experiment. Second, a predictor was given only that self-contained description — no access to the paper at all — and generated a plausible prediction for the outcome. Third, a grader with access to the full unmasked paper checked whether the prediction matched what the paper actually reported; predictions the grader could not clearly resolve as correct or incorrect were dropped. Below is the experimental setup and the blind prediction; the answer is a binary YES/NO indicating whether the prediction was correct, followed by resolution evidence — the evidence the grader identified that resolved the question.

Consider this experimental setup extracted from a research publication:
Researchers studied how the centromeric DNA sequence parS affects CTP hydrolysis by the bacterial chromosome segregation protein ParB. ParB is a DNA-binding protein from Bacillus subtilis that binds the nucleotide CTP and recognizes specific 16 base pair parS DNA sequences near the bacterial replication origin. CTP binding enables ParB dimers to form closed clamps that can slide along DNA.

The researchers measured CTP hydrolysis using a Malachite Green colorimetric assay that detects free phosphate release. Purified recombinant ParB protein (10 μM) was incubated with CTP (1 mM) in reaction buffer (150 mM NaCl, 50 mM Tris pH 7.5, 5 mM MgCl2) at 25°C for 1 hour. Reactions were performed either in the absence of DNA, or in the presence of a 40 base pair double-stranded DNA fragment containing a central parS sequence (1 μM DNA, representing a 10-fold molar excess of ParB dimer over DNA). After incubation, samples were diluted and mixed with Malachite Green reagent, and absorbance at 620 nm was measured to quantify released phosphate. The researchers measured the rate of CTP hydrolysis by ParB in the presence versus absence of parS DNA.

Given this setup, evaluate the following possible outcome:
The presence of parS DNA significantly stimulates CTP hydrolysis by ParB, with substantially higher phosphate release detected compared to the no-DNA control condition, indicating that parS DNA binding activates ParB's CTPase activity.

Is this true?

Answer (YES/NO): YES